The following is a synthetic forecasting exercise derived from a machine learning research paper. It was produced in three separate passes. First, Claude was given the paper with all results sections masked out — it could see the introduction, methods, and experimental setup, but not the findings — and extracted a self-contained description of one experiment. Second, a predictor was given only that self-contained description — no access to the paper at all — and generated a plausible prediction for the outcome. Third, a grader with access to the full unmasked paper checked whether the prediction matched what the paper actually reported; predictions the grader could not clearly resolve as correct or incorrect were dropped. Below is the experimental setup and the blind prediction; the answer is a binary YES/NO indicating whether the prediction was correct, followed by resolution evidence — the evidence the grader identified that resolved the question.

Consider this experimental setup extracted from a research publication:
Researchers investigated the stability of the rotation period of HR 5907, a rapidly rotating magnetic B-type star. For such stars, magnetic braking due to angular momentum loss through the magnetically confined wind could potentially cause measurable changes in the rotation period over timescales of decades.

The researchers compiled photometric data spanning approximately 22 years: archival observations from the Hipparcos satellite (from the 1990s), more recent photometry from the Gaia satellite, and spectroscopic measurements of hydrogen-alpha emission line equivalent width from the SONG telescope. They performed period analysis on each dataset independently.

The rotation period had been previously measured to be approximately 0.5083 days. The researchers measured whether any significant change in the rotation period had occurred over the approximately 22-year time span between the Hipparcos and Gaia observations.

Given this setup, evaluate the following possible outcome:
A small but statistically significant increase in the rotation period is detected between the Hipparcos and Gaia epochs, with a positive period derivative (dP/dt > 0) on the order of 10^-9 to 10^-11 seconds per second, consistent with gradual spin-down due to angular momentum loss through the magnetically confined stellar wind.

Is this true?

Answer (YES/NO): NO